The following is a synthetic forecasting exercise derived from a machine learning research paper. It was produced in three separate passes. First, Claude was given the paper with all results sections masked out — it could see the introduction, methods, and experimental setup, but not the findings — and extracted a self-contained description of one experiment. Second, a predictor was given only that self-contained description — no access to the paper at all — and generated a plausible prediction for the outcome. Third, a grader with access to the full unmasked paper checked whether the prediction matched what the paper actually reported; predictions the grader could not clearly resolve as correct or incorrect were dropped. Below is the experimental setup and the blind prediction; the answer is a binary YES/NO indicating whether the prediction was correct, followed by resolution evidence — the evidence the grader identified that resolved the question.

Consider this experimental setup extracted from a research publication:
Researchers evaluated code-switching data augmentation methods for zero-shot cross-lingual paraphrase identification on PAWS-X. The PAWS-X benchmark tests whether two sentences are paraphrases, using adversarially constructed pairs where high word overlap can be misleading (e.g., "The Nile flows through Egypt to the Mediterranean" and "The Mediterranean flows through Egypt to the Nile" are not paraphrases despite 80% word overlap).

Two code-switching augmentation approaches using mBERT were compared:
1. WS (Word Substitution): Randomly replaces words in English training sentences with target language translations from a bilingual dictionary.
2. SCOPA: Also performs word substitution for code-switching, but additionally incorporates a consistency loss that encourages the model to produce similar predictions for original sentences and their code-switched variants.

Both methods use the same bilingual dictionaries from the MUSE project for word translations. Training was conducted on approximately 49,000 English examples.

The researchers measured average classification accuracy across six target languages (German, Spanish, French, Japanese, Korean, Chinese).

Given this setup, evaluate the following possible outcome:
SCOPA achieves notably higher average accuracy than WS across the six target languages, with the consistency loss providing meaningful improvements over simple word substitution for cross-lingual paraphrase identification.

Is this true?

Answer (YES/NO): YES